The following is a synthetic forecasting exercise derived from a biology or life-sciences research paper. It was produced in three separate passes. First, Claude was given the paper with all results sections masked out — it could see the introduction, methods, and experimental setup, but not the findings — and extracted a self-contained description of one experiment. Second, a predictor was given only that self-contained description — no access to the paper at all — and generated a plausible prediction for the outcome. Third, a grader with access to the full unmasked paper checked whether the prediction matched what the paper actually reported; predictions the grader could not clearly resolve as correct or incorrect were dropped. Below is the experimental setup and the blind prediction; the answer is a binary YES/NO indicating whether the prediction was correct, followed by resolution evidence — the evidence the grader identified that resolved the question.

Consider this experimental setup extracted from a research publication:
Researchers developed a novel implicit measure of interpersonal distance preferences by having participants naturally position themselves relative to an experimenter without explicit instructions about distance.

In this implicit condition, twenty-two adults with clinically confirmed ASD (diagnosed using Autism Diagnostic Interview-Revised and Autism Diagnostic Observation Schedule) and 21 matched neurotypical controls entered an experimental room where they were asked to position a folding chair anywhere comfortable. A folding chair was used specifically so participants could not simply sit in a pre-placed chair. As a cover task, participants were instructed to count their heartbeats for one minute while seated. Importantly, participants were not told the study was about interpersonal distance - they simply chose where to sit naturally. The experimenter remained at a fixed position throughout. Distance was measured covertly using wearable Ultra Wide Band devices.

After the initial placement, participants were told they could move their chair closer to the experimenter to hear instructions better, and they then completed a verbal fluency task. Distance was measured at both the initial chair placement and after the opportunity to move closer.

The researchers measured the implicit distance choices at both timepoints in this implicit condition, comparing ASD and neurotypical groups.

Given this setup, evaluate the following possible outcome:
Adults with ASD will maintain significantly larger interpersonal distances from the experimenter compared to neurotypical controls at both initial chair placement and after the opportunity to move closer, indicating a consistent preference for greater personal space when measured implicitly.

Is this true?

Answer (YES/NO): NO